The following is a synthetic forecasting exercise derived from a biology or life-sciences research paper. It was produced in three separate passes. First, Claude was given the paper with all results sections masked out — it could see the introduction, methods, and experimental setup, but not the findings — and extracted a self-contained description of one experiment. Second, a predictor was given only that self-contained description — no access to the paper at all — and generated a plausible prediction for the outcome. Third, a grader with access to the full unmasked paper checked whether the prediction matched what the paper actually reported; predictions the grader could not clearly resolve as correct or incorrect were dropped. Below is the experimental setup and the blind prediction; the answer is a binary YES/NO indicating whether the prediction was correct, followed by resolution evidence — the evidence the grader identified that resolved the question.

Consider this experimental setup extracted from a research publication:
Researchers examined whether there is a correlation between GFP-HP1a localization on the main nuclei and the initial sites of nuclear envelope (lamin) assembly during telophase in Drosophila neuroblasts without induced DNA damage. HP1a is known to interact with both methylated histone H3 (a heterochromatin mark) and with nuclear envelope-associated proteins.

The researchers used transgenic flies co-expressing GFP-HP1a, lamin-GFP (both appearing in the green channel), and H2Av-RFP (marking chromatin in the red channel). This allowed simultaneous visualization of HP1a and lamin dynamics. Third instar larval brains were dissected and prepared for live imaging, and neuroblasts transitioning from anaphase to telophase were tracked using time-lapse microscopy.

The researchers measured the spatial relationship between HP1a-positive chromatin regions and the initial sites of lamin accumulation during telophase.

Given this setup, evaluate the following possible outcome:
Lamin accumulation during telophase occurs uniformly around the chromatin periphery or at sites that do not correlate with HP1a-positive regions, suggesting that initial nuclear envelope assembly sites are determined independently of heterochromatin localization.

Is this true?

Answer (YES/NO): NO